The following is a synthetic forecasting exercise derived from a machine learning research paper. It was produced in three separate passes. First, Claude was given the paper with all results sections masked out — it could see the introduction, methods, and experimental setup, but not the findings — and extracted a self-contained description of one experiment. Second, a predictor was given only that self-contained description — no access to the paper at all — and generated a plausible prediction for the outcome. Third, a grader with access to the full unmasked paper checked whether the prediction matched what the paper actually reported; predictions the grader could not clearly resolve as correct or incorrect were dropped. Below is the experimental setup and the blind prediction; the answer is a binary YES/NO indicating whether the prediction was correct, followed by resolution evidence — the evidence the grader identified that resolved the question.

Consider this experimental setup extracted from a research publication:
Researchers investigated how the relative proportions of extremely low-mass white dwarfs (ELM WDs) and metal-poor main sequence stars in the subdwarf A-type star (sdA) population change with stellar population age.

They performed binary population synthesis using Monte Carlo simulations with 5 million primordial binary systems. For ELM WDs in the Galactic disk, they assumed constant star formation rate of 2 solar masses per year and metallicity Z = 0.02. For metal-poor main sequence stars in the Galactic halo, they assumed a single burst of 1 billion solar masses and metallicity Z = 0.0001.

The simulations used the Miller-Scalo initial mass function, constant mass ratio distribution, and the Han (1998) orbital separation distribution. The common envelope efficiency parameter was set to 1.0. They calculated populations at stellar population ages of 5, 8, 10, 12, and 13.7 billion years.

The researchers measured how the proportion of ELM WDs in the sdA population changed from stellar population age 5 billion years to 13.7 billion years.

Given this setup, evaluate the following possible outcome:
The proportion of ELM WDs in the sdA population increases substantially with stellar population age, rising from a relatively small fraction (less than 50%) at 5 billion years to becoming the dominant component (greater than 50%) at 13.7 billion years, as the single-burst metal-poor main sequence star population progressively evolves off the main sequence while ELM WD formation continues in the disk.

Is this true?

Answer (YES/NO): NO